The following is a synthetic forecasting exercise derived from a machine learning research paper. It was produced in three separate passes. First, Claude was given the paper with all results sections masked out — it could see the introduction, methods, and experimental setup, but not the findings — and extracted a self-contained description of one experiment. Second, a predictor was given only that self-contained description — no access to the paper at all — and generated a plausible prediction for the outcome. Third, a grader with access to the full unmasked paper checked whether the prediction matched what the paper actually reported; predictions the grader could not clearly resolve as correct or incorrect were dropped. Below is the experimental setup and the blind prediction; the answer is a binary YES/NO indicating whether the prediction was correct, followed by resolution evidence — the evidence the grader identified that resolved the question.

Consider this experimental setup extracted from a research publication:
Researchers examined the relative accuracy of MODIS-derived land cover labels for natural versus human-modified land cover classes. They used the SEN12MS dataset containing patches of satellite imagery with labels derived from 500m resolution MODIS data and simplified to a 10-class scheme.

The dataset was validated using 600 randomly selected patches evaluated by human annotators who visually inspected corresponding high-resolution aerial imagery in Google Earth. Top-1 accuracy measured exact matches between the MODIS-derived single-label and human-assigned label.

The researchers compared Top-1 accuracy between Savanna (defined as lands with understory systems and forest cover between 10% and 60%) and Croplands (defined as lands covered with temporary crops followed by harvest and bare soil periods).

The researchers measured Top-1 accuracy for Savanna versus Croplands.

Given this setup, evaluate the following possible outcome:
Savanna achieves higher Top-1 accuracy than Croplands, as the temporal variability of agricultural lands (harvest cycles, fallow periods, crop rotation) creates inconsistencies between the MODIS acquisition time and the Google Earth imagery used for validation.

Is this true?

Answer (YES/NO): YES